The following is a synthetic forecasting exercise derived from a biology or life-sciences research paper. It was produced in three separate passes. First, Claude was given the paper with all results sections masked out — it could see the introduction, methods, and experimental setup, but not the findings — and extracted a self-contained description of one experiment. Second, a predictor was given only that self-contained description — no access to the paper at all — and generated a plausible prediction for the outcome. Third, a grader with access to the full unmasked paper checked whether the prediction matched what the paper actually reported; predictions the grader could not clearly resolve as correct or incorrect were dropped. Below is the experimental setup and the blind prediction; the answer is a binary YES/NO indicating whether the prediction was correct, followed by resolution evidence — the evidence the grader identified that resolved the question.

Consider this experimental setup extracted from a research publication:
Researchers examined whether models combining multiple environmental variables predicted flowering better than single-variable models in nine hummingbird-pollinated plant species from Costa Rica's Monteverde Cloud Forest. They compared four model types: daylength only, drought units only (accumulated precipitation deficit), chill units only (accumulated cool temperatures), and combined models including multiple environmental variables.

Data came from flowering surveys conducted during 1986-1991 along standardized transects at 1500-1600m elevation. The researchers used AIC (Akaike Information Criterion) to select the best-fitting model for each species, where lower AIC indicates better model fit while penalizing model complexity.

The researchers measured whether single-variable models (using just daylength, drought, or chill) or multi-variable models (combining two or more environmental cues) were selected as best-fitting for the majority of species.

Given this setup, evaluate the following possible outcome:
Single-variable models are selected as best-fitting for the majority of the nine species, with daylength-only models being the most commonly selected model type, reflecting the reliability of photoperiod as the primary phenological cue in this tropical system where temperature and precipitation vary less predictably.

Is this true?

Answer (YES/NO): NO